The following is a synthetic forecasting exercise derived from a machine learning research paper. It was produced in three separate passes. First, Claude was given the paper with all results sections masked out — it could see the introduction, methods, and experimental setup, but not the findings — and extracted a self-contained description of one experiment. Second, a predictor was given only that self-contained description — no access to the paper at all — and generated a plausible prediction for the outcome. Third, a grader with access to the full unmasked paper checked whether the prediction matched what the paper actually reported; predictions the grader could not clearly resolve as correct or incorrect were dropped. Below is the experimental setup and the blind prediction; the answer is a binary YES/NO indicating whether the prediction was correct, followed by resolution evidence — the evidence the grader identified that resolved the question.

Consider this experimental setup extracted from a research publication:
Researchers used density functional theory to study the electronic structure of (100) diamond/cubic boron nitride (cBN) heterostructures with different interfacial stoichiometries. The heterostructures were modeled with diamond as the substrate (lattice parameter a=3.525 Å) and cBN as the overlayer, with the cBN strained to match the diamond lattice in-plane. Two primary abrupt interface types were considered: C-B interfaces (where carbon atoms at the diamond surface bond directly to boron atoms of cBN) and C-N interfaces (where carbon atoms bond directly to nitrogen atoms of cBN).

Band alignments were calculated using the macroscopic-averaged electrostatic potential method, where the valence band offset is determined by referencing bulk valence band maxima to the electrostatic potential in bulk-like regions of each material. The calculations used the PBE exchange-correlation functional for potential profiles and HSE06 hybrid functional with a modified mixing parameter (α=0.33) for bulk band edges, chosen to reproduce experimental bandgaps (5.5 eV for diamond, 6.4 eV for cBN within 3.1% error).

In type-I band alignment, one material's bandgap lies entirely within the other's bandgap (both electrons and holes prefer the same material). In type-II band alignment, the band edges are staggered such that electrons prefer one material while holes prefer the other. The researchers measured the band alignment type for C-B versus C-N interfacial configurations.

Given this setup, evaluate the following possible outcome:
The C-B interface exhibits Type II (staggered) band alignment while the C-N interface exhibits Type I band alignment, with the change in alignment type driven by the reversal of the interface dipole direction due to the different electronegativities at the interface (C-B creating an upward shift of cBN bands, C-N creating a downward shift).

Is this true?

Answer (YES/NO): YES